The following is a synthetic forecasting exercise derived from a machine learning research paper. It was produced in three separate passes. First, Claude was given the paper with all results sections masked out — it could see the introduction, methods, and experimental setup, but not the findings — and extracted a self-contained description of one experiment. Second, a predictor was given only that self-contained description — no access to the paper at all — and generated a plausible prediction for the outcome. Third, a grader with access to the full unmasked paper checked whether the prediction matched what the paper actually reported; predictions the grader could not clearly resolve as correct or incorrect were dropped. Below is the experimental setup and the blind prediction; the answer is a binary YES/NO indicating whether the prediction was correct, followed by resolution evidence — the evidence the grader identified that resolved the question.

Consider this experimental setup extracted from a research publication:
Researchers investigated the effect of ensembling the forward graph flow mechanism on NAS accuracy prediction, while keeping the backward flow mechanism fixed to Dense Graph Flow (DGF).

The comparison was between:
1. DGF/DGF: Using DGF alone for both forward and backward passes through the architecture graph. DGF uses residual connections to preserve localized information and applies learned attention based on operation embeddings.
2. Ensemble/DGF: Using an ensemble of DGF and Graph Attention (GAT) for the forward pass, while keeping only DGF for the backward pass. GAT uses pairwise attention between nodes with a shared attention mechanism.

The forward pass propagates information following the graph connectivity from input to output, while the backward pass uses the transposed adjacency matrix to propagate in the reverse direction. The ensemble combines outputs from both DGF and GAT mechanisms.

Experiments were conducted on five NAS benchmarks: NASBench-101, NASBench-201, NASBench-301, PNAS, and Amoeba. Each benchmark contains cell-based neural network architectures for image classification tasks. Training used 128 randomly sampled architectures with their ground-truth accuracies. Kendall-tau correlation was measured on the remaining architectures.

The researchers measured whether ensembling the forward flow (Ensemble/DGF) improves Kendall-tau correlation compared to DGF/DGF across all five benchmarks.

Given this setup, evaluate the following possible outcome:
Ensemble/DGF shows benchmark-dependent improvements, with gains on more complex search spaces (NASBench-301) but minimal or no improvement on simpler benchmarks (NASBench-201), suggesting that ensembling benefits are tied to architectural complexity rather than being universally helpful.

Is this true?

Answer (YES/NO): NO